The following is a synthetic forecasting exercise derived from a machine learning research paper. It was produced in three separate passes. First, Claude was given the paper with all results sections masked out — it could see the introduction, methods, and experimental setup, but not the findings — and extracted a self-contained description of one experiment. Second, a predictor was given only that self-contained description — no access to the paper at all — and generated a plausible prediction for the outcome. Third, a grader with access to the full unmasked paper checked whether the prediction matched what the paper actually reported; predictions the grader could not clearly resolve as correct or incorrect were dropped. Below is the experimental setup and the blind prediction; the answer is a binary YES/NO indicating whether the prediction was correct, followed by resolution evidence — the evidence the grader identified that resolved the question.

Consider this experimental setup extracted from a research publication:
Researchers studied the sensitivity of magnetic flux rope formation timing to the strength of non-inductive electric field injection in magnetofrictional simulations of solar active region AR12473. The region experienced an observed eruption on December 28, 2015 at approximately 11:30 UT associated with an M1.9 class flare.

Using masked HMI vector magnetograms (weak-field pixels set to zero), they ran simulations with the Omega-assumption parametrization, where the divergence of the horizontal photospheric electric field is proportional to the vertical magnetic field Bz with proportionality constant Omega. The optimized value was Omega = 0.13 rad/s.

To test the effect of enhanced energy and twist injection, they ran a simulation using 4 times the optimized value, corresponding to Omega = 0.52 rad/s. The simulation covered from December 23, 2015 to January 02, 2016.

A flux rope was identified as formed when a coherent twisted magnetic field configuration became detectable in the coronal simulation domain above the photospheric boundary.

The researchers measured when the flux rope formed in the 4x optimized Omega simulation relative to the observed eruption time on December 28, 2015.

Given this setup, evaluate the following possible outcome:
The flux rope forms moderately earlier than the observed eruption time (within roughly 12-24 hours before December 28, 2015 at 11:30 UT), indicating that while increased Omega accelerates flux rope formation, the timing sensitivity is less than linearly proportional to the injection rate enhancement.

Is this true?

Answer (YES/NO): NO